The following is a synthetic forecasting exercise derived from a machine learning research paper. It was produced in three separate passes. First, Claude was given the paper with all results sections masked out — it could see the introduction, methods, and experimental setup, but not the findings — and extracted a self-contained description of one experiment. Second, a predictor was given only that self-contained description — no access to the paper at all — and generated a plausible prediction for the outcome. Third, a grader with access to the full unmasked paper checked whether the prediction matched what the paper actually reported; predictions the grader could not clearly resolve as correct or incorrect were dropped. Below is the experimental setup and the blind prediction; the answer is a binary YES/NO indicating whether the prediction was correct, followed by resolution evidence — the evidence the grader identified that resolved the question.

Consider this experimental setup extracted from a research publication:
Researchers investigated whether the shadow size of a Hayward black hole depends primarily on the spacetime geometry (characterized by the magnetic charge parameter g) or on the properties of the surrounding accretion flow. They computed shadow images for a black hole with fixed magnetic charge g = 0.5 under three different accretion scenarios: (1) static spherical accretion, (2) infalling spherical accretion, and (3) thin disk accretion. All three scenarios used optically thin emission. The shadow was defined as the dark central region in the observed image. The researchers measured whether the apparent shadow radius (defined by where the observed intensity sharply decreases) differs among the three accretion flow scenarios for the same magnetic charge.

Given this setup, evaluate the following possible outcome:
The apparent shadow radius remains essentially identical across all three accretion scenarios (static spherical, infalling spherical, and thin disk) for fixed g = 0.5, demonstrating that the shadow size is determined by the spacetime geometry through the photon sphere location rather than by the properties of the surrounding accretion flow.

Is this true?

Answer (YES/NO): YES